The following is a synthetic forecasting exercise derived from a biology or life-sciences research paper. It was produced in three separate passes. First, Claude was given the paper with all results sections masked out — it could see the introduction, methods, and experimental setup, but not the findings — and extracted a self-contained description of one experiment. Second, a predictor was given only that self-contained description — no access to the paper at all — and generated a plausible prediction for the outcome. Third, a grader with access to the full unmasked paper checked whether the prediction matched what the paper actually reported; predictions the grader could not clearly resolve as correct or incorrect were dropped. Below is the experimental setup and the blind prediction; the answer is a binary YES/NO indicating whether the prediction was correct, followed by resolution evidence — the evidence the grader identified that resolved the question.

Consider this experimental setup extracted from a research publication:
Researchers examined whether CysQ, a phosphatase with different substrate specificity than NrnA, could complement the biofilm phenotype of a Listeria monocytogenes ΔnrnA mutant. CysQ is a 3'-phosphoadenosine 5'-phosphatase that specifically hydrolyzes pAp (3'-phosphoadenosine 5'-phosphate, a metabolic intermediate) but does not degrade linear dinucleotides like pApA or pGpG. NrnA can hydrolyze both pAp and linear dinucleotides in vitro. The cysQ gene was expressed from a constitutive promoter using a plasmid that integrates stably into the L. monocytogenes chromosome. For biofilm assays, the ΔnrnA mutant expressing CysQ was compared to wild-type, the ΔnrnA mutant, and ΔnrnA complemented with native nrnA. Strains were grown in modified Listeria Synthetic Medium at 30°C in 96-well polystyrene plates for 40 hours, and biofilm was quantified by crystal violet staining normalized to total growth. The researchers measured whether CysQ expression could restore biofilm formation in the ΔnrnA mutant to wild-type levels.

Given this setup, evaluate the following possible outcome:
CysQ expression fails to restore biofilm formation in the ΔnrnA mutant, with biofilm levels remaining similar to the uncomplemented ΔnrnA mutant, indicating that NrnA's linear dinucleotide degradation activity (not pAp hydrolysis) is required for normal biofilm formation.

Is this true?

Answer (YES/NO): YES